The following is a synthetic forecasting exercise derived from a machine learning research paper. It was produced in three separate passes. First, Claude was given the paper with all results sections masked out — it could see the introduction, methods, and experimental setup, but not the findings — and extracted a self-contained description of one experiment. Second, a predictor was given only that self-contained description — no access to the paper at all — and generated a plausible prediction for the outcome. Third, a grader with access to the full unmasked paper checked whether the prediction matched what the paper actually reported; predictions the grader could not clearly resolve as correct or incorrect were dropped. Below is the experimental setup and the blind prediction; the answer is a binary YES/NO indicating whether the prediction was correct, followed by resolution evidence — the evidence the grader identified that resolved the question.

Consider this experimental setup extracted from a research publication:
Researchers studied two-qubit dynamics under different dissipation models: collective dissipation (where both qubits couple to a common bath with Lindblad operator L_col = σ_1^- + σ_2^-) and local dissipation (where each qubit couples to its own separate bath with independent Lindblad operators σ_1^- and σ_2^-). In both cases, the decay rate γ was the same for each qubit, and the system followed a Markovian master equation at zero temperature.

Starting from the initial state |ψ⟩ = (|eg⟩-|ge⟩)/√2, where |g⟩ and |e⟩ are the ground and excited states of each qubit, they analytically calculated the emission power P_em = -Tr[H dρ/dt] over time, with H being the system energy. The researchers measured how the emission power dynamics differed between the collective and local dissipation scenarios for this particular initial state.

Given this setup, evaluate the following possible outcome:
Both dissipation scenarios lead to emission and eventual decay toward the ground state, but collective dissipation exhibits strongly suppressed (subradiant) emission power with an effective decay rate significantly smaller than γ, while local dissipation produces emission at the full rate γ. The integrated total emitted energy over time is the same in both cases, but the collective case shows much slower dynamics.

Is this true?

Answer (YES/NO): NO